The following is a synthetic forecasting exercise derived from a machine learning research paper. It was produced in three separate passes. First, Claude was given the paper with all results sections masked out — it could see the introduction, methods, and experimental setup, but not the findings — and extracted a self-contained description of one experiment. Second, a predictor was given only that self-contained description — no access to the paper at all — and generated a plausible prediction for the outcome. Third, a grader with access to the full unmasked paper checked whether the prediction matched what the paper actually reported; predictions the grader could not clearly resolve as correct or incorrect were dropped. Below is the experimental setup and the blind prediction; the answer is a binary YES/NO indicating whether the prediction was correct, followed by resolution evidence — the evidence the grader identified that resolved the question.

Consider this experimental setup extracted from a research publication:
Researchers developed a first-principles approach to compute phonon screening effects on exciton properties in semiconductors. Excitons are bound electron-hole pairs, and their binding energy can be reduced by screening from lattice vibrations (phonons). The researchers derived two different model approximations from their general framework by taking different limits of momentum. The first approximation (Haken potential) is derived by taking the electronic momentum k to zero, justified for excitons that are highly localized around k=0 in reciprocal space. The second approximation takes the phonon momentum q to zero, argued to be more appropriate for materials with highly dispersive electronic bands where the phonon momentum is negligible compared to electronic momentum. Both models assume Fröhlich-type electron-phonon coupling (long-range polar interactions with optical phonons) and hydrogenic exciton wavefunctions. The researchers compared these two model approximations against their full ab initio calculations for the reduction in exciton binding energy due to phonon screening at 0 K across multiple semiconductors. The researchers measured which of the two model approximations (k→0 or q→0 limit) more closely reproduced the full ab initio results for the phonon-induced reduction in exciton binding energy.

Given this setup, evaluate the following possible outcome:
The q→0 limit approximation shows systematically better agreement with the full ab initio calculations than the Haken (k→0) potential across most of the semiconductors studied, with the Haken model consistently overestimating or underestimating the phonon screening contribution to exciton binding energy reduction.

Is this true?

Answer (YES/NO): YES